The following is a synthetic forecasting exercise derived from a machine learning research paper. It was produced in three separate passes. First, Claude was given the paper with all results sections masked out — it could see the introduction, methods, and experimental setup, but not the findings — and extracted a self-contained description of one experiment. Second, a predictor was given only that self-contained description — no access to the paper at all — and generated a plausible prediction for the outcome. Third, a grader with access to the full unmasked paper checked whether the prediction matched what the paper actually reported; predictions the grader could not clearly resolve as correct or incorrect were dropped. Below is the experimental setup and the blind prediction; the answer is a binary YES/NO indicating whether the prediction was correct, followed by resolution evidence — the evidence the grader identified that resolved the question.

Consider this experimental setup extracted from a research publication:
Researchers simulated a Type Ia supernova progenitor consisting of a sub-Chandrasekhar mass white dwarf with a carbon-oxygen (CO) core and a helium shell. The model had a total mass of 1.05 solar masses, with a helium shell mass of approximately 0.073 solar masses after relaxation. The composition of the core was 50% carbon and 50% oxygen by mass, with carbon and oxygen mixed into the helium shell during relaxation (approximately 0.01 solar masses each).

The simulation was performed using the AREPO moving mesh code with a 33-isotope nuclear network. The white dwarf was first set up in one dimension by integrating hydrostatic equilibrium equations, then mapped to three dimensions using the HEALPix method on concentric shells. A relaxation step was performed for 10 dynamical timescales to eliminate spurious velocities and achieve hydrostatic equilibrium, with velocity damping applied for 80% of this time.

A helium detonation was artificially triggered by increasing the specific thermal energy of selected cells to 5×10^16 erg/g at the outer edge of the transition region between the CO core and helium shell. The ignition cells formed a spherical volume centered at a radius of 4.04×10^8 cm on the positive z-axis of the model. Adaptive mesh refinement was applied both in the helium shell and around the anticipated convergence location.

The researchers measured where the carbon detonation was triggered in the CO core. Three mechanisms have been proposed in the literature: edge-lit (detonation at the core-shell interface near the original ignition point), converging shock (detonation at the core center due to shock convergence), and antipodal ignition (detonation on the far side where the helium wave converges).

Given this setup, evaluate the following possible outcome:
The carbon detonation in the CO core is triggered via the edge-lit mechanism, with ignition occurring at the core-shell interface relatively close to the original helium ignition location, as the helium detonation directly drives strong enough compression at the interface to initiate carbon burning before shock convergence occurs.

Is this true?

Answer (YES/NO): NO